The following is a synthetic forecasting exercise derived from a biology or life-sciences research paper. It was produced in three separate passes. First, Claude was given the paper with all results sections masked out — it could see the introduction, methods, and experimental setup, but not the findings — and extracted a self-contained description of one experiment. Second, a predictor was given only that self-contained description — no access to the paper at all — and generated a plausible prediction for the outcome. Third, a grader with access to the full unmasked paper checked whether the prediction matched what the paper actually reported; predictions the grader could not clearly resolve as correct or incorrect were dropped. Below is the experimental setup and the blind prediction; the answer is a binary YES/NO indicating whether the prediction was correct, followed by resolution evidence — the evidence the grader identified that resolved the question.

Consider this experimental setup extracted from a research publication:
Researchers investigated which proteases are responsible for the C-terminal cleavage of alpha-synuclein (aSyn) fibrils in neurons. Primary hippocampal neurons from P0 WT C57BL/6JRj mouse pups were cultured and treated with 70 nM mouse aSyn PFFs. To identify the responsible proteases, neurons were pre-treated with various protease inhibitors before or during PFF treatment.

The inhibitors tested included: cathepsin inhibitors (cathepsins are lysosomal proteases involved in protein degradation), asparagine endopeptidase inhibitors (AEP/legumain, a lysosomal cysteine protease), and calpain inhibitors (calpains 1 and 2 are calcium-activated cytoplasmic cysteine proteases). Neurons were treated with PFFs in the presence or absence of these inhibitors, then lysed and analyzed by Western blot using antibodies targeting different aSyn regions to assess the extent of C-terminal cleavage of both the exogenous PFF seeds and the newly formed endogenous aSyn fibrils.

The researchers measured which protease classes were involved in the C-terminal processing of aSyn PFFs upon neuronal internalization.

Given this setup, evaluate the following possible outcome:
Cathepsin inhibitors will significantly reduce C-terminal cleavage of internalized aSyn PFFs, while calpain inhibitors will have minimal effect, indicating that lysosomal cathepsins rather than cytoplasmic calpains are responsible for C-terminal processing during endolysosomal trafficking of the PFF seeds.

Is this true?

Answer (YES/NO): NO